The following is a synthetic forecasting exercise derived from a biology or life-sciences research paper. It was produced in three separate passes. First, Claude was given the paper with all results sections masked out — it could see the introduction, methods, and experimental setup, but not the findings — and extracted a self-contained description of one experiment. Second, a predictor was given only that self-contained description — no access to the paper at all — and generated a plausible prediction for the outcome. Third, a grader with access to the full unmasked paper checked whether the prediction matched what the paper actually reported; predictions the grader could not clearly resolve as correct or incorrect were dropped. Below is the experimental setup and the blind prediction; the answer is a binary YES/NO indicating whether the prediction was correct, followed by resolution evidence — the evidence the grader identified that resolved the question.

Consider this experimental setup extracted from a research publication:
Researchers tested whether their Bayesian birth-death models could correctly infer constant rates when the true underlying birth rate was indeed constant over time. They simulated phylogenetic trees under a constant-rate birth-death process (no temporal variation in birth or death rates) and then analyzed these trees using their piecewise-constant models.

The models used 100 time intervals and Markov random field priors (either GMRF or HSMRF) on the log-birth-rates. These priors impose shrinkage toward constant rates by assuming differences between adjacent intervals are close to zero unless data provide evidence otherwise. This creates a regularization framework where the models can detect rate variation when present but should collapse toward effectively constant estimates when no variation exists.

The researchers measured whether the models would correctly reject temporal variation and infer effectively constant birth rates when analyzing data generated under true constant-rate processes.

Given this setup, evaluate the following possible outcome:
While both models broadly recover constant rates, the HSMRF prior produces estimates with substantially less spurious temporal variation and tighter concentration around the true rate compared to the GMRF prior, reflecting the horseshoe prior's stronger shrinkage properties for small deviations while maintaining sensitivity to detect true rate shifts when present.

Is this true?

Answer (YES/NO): NO